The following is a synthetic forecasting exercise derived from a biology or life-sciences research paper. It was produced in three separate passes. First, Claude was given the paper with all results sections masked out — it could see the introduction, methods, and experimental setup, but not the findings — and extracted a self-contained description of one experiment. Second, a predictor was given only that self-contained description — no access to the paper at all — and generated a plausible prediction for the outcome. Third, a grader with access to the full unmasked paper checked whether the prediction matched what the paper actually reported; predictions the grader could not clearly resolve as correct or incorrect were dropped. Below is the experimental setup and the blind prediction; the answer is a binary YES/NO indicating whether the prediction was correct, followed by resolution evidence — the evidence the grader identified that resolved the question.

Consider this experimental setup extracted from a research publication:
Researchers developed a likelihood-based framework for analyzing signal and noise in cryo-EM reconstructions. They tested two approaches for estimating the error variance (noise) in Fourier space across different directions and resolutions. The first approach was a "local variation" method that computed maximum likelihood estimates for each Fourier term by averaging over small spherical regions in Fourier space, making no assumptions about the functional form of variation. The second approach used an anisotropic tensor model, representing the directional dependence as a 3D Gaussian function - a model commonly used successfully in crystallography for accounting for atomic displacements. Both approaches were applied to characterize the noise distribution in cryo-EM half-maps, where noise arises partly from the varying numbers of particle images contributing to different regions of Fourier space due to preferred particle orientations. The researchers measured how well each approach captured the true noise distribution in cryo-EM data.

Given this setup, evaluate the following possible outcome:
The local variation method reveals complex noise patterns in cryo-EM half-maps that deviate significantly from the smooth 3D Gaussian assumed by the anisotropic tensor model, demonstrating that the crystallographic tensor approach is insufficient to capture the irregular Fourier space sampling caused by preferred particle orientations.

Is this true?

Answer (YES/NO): YES